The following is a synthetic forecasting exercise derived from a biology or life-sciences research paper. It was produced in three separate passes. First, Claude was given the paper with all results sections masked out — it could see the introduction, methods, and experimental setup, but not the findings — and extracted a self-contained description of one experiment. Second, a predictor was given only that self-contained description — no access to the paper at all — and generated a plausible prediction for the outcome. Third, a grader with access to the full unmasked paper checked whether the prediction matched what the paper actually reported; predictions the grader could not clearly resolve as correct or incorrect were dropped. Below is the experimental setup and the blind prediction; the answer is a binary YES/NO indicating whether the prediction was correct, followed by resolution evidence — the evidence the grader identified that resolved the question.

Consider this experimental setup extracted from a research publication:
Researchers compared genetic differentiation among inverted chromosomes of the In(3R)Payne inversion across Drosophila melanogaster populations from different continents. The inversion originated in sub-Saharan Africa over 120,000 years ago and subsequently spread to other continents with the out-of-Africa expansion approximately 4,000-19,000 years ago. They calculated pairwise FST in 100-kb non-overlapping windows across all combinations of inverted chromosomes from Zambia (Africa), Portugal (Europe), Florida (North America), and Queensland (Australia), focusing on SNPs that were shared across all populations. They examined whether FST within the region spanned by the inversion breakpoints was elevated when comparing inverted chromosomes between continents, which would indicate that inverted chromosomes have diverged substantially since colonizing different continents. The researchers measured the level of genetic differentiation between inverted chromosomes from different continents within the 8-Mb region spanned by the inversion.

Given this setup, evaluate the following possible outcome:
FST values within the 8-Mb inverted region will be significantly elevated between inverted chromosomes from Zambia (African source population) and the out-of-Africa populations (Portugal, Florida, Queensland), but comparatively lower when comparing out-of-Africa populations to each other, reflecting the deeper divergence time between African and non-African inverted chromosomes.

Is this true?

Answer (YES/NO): NO